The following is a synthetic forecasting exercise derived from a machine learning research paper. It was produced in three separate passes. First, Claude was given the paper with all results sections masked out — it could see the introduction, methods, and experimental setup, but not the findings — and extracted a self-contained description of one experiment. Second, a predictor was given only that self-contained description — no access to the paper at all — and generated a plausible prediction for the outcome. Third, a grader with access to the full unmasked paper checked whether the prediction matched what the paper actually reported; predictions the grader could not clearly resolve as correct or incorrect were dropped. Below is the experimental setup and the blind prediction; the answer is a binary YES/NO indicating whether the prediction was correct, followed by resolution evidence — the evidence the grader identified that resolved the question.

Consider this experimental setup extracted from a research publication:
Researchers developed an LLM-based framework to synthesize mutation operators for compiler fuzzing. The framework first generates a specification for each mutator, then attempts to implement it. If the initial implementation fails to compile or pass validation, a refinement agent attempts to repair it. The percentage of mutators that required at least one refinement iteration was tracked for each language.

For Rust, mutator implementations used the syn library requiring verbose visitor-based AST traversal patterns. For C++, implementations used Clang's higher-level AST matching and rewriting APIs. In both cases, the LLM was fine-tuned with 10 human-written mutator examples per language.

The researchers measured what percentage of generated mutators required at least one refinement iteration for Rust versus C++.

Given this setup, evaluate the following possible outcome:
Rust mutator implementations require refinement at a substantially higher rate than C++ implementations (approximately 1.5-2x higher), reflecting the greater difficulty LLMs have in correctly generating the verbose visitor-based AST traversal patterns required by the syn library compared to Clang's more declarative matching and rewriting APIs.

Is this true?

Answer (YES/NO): YES